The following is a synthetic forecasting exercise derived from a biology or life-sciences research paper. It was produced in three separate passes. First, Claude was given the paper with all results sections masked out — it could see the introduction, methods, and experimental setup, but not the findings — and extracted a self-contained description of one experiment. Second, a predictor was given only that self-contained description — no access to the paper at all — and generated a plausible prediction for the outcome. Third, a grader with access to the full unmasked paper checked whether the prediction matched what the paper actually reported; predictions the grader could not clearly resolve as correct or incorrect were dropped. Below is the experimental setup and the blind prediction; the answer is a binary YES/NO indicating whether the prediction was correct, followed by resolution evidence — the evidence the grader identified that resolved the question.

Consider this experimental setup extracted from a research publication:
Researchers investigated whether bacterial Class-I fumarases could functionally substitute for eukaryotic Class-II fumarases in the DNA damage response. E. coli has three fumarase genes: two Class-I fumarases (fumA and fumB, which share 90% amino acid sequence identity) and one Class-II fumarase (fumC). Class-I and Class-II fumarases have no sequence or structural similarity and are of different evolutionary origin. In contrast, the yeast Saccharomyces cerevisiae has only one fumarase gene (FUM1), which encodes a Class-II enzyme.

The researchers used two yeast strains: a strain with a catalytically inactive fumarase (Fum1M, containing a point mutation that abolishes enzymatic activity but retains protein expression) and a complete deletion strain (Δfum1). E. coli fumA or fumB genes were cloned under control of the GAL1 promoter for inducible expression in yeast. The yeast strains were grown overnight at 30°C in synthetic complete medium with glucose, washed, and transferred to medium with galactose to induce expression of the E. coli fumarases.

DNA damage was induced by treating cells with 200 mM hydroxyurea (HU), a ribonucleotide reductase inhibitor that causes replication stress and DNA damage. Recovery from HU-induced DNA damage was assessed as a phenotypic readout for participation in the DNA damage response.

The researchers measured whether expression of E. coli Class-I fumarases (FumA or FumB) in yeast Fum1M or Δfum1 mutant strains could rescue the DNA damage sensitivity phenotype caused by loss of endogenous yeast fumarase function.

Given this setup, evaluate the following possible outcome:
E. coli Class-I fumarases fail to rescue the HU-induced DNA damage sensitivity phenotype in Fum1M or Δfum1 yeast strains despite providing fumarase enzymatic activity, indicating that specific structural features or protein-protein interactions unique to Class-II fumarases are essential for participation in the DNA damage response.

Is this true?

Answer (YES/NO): NO